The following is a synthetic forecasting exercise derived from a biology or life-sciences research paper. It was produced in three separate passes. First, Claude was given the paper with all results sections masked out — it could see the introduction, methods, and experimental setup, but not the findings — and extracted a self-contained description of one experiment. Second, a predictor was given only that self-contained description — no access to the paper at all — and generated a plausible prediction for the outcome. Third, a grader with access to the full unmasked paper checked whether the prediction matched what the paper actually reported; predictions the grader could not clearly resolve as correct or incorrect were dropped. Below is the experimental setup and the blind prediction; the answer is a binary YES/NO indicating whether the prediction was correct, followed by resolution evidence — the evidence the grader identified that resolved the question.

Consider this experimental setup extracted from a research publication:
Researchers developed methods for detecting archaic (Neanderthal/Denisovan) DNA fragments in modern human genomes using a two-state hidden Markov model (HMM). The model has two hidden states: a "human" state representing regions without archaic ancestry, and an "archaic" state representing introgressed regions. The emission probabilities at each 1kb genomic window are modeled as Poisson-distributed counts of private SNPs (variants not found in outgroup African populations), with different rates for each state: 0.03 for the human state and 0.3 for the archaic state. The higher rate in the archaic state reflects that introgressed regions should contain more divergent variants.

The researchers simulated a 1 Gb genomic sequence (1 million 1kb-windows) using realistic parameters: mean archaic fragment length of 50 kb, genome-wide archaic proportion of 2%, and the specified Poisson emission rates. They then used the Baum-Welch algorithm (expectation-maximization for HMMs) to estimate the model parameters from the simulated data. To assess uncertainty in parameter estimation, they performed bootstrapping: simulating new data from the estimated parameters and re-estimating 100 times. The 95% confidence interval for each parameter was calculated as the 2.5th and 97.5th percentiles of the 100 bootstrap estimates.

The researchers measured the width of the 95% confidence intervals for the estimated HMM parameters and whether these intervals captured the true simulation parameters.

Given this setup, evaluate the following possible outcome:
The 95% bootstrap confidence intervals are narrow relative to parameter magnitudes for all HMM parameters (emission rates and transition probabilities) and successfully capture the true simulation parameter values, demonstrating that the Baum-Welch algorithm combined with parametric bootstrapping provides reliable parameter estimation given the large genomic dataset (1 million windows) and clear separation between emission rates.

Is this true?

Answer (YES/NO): YES